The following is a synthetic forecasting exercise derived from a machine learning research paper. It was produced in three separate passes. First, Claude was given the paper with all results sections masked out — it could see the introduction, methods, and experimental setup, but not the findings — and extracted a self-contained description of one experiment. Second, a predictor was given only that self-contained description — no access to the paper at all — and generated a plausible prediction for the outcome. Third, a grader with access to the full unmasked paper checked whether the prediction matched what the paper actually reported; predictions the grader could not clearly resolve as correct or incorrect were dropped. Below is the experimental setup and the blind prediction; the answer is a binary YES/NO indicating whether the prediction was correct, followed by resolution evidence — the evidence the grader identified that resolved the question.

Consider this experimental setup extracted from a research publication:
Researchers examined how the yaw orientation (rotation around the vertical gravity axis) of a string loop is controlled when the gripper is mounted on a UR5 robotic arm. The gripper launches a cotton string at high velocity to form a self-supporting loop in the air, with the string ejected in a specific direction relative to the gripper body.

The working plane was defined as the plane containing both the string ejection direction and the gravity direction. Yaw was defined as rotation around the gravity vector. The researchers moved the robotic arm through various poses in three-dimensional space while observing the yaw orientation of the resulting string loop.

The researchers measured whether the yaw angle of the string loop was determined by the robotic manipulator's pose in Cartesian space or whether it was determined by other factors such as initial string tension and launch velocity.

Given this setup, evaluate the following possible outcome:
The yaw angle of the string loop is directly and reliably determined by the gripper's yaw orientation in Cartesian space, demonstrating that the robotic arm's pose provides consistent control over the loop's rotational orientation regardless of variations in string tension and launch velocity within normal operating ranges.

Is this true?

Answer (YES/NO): YES